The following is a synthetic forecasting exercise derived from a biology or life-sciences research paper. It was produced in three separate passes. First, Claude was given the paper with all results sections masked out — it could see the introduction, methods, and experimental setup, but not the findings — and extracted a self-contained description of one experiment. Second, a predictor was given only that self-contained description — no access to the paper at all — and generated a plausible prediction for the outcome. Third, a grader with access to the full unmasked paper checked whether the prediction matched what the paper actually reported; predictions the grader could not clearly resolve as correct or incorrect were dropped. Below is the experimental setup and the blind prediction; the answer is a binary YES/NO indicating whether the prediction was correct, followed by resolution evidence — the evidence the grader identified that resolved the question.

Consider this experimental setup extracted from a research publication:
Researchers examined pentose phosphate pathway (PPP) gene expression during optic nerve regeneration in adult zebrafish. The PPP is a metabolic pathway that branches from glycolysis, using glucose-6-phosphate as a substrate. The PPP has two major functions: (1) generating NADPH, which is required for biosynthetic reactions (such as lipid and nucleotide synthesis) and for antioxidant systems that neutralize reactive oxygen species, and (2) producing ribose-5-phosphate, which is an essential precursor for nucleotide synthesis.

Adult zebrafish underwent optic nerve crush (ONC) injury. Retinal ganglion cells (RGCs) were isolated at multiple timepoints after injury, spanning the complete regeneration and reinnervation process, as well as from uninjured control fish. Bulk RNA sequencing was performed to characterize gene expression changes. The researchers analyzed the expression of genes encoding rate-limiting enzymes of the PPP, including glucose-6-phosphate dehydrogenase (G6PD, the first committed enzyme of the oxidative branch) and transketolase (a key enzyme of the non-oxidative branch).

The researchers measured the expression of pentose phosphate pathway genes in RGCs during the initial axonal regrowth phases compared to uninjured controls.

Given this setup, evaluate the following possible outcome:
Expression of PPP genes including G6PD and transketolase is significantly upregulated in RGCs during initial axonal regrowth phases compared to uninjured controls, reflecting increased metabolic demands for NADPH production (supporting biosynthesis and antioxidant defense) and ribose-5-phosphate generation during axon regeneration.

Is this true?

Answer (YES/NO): NO